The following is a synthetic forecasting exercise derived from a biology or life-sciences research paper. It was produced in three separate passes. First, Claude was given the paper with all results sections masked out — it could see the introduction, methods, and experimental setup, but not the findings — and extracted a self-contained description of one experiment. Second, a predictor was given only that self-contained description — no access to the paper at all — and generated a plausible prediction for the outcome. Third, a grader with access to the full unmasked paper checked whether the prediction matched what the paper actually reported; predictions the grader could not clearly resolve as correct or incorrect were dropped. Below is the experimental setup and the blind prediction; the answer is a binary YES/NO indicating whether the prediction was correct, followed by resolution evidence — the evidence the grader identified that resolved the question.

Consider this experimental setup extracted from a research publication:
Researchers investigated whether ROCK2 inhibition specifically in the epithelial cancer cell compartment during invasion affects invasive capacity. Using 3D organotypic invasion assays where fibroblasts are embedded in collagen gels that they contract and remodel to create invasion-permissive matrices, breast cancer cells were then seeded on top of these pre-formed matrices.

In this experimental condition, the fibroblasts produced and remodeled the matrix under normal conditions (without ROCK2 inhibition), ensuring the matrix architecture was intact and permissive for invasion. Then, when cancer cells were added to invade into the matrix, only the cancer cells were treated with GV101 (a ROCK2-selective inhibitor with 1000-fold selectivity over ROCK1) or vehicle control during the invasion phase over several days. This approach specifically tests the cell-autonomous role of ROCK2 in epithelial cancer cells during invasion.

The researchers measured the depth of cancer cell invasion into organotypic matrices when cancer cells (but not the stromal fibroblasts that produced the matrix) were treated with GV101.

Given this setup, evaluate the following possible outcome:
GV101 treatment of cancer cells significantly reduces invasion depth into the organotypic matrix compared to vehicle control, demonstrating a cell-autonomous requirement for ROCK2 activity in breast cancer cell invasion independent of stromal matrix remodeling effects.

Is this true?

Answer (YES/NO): NO